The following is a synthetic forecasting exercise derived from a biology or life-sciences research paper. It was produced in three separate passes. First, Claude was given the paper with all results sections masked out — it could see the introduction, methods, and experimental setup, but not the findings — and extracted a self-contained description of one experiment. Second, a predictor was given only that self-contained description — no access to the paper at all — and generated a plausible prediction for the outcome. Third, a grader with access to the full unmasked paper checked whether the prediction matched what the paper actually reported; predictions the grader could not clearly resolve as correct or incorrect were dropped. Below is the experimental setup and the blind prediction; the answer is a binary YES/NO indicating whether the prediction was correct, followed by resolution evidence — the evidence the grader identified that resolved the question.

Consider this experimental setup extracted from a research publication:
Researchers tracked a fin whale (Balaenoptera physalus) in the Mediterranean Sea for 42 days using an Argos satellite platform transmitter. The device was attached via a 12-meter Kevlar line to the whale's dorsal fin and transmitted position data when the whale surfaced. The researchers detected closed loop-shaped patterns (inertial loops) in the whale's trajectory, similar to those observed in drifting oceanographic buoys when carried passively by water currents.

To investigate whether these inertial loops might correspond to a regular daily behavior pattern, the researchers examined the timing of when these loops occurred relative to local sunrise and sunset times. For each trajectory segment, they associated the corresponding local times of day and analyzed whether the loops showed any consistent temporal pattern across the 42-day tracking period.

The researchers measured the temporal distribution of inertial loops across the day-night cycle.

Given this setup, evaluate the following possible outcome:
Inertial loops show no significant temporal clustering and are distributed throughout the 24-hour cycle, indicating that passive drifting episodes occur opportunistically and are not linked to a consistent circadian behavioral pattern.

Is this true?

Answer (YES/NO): NO